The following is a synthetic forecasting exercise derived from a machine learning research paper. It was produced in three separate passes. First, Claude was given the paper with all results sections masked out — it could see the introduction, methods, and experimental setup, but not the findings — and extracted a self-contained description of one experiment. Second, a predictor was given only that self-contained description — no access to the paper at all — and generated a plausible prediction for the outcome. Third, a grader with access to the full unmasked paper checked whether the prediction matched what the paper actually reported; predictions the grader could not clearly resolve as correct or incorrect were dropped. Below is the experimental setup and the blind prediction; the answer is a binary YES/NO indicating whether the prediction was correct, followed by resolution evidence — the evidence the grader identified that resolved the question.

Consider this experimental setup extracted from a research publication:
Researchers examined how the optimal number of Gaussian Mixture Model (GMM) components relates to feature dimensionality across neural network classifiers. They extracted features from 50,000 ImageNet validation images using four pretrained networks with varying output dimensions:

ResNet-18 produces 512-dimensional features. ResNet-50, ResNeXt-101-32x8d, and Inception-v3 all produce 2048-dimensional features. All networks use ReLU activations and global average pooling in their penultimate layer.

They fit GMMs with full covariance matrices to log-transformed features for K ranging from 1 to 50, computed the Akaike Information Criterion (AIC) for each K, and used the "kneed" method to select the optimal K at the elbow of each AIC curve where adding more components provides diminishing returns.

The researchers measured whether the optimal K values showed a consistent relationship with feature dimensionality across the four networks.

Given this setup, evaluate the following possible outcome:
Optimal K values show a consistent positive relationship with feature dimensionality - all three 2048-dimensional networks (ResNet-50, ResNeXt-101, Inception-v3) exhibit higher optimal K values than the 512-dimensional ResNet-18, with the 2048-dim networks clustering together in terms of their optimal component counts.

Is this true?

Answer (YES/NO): NO